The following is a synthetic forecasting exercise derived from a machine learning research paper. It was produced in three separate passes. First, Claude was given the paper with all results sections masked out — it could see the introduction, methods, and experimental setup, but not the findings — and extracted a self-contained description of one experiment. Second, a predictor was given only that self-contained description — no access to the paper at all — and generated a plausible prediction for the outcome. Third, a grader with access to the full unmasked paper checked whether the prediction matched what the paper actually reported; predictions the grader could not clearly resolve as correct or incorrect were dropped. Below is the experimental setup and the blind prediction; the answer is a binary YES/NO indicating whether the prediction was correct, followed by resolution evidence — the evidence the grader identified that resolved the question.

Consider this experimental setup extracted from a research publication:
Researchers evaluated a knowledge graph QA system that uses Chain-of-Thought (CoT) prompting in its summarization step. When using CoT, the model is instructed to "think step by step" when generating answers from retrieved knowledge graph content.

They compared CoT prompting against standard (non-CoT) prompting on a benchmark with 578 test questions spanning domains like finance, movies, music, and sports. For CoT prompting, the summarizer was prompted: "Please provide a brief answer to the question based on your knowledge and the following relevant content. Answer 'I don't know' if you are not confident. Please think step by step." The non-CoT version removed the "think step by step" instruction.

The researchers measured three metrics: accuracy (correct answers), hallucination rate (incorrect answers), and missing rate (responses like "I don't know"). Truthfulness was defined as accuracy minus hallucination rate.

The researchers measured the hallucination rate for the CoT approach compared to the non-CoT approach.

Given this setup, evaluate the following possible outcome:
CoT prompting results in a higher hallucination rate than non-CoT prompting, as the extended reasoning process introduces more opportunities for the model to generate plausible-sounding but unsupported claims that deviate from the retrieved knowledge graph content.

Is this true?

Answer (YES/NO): NO